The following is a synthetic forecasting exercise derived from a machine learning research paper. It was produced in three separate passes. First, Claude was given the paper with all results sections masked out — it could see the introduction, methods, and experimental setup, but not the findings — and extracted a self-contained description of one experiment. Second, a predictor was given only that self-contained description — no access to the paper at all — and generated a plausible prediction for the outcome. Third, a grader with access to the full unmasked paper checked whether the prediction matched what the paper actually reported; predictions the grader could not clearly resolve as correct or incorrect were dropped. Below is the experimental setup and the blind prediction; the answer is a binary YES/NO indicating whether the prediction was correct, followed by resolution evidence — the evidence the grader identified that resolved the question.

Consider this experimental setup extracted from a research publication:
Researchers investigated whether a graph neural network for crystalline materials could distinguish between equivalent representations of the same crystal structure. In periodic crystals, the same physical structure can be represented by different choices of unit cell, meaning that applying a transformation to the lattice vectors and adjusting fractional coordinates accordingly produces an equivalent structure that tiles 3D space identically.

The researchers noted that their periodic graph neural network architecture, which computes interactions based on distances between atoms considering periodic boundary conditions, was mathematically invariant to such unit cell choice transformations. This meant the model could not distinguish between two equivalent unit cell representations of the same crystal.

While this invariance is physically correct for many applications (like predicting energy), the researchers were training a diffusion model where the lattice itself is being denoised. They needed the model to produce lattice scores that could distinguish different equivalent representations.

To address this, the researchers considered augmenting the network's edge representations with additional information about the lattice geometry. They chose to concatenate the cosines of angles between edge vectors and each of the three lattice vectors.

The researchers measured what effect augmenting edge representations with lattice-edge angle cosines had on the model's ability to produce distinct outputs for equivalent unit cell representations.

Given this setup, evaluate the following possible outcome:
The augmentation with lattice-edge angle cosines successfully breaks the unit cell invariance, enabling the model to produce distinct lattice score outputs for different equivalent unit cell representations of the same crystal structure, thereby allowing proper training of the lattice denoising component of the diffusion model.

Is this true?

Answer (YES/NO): YES